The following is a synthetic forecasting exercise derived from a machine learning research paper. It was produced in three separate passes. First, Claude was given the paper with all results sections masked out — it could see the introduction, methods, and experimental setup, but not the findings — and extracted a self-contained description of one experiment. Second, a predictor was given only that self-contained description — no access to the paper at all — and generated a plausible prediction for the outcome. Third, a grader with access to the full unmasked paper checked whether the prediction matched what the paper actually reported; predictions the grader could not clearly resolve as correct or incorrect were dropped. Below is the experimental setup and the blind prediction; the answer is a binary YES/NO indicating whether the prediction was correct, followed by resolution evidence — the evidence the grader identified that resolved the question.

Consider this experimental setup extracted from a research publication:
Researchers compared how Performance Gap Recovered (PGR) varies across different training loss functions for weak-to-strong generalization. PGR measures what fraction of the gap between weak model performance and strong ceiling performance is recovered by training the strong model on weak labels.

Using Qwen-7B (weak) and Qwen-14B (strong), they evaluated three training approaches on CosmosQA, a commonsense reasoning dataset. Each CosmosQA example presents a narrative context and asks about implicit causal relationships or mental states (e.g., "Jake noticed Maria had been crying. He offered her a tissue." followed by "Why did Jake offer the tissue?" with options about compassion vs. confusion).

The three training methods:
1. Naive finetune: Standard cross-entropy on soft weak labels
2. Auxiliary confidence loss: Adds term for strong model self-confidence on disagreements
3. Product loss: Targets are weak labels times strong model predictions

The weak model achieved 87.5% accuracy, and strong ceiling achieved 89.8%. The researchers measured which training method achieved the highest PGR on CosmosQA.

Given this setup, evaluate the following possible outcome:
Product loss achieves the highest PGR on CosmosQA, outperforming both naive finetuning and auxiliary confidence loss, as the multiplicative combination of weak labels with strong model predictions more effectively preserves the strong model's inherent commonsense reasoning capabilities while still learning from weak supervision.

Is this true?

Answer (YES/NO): NO